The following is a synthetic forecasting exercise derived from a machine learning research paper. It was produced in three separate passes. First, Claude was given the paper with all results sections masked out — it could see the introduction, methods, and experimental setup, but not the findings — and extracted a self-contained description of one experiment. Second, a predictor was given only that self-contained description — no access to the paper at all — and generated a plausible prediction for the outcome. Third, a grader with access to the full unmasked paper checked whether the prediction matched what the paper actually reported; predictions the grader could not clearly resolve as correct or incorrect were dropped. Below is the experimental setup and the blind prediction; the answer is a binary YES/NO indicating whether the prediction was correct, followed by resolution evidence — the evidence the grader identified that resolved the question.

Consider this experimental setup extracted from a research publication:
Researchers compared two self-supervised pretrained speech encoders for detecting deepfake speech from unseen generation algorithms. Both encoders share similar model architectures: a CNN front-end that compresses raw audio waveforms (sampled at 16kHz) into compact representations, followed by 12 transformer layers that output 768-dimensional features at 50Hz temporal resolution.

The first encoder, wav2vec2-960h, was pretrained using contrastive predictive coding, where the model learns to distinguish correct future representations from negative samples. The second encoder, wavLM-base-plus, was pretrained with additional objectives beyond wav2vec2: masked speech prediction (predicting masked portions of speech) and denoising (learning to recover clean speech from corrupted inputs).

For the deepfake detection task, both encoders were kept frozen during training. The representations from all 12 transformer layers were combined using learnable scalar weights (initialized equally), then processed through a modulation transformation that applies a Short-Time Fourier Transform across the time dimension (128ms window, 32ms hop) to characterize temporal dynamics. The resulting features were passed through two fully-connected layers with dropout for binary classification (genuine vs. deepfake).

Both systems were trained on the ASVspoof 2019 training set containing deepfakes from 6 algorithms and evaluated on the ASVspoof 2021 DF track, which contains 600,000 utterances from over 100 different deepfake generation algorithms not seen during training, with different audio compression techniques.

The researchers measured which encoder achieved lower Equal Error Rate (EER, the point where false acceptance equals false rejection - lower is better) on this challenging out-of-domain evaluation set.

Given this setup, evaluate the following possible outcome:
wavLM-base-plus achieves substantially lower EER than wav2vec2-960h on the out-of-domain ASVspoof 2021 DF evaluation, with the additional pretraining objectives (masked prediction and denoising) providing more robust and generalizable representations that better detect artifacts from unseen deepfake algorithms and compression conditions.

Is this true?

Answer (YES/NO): YES